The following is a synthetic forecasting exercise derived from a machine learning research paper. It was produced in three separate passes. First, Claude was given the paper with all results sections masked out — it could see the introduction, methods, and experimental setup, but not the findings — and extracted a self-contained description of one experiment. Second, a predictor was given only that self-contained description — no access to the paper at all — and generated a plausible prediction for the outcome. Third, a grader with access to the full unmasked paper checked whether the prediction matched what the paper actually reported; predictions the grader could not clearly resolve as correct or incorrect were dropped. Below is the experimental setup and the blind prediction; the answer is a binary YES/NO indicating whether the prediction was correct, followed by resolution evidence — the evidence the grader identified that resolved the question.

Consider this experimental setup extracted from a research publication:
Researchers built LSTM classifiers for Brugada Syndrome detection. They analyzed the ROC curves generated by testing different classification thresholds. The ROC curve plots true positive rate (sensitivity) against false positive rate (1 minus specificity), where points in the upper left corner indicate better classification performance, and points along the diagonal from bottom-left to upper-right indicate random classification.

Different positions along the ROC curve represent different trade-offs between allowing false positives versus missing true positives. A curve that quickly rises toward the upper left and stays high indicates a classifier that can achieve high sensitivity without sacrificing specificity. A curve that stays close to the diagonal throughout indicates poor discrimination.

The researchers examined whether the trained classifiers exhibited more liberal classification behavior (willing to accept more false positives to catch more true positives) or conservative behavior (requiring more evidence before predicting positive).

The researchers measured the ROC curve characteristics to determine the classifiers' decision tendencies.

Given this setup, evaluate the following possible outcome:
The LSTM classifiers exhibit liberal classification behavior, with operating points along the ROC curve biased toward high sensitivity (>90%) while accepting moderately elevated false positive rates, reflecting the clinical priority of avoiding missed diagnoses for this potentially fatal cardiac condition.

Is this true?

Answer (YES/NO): NO